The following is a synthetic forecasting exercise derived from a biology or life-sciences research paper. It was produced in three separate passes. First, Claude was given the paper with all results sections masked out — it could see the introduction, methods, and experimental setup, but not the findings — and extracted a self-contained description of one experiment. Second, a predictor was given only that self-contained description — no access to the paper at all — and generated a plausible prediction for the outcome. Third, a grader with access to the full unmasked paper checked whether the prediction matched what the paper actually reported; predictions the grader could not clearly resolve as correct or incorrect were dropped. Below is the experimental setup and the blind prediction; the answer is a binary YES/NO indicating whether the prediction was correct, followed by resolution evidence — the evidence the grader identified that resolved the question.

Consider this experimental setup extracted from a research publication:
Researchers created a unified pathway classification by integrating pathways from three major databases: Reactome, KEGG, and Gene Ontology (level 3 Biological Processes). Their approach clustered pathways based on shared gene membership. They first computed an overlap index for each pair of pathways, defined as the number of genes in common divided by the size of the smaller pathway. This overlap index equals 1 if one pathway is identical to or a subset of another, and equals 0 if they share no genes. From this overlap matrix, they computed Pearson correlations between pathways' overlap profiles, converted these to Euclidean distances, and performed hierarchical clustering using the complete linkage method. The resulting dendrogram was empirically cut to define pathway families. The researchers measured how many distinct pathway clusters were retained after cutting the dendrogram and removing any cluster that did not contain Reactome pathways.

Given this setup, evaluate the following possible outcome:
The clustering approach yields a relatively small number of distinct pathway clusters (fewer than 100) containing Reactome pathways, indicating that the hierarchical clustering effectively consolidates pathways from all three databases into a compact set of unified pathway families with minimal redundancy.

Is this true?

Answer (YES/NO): YES